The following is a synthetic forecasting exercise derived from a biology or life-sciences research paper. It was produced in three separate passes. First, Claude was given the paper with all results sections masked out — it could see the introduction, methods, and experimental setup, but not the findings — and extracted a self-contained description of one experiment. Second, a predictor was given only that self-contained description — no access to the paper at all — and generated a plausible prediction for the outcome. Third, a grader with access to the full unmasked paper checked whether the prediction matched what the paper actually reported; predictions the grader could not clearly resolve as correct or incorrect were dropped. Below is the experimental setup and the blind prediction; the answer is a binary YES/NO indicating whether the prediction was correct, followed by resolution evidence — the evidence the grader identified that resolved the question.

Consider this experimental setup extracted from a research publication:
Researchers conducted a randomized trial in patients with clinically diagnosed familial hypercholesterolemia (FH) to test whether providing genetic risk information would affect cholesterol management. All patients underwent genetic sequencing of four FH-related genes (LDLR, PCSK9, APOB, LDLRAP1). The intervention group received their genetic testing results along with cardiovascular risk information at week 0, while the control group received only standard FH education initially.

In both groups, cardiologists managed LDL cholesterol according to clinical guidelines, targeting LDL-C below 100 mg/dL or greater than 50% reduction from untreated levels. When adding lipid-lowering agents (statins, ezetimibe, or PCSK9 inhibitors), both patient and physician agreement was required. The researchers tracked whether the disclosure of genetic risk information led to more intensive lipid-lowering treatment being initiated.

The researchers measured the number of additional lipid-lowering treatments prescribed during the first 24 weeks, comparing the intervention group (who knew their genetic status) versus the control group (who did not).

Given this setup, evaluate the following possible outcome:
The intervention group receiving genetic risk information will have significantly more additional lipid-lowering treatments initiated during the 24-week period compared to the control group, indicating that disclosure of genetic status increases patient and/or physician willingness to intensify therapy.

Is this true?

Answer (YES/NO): NO